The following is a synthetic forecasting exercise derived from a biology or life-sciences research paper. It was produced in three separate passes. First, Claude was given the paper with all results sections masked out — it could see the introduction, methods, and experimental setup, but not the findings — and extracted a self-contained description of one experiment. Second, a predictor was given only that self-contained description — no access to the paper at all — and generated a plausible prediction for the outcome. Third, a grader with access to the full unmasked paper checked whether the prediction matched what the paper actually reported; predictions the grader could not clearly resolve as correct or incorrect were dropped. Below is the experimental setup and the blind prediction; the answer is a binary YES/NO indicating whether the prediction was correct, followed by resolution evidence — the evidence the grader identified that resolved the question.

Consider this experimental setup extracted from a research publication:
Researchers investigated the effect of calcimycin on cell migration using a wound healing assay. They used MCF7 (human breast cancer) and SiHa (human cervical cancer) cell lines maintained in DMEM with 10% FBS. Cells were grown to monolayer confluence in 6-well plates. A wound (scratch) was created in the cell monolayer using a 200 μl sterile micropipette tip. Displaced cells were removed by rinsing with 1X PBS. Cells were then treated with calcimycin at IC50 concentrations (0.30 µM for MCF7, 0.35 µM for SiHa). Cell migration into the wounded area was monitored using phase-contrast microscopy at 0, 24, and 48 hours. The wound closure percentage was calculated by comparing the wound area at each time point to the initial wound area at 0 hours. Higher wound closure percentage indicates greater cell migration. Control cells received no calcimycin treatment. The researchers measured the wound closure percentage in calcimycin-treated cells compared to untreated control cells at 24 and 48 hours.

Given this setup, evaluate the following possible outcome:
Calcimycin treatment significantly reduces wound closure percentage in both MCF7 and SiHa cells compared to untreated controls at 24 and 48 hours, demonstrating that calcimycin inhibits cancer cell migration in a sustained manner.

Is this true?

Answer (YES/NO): YES